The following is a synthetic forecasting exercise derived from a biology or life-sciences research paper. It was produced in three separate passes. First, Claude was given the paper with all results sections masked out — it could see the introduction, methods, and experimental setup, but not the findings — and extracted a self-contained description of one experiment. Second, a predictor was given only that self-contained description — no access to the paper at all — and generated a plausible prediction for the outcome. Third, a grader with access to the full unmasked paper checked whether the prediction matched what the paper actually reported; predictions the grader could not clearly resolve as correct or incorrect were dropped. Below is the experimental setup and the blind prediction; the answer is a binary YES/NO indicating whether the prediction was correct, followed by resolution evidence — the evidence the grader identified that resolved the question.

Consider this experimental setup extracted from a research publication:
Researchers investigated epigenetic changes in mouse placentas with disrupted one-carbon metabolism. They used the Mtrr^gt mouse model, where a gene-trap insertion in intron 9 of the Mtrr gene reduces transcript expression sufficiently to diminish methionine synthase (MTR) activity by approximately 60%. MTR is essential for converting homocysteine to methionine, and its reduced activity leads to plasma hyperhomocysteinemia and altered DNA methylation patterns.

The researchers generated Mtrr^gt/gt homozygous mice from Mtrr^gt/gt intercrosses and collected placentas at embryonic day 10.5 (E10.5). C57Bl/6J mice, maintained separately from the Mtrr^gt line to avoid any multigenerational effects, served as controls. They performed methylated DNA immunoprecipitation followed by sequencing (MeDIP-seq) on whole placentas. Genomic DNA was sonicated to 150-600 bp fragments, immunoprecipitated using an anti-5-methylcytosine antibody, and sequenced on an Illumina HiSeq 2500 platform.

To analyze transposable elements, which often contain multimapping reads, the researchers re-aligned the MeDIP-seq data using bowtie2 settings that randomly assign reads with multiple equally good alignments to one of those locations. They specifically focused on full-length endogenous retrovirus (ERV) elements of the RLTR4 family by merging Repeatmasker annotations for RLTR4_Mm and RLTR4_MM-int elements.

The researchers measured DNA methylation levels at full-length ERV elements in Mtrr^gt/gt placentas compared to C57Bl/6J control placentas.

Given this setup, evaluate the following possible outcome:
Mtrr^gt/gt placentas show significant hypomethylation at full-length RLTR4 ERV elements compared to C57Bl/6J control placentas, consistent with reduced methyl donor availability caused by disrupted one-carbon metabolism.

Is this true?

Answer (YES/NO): YES